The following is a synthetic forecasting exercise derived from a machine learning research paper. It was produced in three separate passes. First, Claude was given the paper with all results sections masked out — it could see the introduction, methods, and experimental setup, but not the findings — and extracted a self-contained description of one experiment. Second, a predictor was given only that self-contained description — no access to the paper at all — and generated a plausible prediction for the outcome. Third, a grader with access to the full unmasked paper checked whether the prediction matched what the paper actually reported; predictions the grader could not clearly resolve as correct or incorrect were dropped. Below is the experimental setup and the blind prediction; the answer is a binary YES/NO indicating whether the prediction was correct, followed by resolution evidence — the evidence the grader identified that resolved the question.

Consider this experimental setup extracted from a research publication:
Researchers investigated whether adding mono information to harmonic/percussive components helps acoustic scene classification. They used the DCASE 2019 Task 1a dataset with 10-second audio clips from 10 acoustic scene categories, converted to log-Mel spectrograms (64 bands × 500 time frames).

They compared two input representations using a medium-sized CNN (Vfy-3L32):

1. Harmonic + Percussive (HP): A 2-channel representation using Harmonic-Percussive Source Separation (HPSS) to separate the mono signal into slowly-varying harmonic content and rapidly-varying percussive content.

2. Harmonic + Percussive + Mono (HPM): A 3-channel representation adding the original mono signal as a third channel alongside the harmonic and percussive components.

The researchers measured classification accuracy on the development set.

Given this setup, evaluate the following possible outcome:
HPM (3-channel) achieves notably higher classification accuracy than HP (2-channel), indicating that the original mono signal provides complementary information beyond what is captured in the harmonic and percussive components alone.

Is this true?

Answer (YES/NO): NO